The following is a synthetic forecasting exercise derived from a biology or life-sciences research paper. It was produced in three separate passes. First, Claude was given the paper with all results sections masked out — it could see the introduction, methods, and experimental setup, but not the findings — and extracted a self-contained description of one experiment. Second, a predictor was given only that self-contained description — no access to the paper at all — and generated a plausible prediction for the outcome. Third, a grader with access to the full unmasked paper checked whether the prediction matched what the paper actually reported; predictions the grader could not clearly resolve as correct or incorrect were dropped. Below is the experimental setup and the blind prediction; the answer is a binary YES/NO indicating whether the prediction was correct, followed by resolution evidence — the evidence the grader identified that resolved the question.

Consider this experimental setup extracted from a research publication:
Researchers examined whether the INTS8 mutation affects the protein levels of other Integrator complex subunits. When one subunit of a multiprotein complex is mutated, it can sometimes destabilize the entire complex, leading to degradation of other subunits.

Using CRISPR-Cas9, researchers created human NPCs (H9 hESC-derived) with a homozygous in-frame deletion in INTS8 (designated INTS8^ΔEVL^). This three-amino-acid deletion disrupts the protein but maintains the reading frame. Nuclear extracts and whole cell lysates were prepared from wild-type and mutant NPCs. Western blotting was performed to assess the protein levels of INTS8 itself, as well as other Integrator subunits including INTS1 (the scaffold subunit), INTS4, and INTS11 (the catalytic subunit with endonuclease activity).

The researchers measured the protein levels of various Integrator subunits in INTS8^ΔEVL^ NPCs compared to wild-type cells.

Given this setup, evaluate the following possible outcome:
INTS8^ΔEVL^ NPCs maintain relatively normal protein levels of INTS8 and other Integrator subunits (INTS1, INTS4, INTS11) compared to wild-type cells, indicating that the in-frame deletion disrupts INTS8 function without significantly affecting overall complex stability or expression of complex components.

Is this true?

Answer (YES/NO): NO